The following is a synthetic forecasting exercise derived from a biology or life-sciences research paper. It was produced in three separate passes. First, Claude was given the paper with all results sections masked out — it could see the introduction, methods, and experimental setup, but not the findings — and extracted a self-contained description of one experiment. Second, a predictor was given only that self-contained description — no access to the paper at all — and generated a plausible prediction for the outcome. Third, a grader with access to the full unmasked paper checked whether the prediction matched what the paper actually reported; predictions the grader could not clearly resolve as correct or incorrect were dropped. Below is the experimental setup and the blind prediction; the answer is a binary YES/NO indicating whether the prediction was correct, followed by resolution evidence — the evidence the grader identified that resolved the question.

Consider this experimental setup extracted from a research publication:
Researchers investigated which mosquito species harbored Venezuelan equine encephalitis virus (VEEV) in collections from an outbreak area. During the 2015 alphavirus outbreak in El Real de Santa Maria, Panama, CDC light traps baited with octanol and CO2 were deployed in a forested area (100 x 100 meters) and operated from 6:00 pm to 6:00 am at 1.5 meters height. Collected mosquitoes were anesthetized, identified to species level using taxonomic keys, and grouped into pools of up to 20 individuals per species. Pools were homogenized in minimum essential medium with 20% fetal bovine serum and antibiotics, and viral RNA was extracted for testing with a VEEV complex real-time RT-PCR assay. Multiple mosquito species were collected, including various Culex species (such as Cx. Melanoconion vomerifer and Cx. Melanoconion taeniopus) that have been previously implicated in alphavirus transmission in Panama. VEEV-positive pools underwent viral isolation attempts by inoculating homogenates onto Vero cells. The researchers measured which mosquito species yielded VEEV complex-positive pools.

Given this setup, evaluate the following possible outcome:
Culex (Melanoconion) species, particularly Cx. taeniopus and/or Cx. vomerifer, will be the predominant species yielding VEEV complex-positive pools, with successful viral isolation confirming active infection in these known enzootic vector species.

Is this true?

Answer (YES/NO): YES